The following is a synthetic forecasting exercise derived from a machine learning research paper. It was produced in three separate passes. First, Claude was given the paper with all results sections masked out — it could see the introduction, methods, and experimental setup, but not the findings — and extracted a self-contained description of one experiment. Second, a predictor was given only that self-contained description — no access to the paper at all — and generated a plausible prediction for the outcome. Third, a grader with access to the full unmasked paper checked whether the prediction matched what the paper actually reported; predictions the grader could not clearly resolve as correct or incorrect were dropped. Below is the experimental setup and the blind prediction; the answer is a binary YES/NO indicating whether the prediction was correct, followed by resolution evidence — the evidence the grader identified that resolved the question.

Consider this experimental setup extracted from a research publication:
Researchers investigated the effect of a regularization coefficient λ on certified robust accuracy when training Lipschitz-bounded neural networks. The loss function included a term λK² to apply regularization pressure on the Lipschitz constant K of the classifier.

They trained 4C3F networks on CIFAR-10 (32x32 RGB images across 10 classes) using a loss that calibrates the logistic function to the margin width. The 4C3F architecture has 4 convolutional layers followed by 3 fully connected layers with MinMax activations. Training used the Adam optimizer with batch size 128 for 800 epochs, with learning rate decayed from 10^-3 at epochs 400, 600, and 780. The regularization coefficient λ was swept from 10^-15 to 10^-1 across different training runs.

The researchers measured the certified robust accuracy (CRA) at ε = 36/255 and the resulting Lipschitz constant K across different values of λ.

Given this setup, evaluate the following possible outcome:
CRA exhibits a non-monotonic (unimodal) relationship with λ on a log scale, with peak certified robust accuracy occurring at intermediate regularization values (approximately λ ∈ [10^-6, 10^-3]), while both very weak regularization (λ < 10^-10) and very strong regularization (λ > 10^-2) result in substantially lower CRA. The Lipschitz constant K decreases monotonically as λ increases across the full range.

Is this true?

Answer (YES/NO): NO